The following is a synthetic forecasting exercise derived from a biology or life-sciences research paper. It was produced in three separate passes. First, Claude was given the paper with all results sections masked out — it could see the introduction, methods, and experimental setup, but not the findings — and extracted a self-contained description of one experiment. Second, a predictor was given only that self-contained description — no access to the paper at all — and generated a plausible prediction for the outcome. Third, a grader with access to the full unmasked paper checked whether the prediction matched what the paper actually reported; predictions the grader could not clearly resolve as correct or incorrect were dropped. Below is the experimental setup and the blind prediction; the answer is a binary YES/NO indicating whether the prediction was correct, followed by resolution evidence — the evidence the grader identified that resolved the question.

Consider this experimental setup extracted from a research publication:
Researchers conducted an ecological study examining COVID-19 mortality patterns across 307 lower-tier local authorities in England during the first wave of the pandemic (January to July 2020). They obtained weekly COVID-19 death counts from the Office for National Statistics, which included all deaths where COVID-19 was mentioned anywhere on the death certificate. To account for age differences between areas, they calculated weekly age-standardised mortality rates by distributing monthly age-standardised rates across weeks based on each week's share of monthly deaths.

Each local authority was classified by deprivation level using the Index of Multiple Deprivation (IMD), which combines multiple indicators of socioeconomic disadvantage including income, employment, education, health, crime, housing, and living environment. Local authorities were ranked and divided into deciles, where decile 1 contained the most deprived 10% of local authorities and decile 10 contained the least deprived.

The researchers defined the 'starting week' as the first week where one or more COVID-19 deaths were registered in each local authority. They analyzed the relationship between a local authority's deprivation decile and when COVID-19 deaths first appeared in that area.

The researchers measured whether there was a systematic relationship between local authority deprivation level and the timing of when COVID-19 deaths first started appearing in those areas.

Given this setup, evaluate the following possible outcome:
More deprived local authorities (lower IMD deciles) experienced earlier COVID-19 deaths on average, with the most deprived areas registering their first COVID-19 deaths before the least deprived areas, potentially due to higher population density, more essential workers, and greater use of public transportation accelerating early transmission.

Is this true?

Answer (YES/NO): YES